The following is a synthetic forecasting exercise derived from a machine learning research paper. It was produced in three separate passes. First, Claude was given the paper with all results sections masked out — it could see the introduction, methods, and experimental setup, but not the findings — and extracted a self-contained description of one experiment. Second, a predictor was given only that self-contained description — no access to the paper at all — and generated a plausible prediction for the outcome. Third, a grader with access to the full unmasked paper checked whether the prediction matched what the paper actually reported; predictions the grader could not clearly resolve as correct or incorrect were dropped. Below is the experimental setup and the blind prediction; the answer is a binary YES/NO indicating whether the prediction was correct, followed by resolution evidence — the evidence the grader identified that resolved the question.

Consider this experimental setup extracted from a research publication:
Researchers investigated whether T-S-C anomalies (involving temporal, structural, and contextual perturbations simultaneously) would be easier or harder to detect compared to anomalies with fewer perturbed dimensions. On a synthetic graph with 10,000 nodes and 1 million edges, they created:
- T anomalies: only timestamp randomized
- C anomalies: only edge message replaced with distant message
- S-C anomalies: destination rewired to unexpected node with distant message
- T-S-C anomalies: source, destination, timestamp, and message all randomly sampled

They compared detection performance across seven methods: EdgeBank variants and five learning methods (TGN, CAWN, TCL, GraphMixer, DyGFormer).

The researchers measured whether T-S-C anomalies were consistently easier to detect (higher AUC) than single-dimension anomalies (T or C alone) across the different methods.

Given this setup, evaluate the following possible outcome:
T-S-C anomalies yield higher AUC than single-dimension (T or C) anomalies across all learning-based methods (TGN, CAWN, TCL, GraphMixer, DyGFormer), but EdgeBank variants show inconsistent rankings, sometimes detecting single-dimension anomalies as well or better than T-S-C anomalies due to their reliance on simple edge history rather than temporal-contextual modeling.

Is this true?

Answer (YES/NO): NO